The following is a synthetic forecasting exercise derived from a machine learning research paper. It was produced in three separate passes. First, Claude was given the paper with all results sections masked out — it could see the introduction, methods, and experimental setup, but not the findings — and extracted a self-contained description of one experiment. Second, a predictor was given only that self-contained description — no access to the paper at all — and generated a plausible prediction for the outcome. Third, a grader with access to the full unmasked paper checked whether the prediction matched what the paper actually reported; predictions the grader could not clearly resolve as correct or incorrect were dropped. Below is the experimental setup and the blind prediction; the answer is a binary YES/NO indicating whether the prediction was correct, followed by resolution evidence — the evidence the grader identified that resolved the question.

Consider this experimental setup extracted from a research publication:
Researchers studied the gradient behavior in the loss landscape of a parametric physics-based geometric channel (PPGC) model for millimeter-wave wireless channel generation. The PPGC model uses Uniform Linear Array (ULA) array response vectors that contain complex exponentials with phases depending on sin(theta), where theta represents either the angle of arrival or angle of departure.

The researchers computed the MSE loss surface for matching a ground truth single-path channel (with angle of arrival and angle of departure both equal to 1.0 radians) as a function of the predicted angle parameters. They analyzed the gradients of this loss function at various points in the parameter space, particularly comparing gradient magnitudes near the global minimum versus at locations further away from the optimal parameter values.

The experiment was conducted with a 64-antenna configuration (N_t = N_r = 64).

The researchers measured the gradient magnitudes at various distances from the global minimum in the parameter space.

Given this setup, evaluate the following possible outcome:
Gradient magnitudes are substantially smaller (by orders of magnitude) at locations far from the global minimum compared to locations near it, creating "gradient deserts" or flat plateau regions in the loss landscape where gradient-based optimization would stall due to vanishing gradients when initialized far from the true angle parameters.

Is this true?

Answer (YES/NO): YES